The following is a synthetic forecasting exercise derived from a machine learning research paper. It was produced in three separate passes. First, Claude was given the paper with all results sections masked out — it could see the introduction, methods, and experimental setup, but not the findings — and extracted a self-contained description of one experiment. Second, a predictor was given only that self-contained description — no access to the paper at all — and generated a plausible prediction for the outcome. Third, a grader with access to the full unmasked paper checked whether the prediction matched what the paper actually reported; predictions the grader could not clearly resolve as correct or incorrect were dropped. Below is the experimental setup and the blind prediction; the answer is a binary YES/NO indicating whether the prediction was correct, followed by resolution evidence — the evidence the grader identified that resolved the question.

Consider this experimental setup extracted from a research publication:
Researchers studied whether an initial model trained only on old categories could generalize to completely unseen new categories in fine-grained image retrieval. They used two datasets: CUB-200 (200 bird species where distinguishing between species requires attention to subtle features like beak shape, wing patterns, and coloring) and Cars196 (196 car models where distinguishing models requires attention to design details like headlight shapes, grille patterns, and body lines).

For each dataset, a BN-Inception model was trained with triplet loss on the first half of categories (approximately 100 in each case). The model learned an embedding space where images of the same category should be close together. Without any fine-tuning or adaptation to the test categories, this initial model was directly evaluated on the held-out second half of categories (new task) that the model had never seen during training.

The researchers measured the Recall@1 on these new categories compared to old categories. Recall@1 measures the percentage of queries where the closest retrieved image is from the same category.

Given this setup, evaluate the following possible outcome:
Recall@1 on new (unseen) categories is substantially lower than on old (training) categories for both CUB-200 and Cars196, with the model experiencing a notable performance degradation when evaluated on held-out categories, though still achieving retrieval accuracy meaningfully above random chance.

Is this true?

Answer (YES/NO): YES